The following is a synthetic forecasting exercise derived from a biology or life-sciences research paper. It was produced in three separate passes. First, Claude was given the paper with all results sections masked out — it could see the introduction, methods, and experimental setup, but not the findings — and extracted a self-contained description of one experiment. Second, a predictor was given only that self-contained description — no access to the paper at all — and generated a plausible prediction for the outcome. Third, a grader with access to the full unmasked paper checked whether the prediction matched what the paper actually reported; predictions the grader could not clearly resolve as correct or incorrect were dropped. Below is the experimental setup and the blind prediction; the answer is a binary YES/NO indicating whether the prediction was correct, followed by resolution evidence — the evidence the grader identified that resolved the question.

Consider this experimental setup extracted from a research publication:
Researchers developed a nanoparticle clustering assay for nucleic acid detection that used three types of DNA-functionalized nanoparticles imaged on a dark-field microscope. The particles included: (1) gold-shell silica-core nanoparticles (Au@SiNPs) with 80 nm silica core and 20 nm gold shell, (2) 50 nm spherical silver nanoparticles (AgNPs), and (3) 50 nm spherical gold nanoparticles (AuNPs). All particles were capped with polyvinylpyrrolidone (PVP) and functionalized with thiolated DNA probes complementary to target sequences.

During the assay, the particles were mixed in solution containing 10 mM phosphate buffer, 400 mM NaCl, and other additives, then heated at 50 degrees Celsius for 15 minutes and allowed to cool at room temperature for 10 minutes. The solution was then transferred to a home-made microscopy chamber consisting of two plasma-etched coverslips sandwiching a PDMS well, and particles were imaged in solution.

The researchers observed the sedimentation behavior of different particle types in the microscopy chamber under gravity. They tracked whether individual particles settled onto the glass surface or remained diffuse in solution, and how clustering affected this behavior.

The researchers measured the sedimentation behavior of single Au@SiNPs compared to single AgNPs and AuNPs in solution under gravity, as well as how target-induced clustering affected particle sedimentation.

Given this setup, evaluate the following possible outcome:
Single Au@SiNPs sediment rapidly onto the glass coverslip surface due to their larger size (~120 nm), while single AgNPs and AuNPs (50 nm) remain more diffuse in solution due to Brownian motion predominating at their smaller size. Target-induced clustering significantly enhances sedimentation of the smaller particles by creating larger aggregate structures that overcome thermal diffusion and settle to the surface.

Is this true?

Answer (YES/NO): YES